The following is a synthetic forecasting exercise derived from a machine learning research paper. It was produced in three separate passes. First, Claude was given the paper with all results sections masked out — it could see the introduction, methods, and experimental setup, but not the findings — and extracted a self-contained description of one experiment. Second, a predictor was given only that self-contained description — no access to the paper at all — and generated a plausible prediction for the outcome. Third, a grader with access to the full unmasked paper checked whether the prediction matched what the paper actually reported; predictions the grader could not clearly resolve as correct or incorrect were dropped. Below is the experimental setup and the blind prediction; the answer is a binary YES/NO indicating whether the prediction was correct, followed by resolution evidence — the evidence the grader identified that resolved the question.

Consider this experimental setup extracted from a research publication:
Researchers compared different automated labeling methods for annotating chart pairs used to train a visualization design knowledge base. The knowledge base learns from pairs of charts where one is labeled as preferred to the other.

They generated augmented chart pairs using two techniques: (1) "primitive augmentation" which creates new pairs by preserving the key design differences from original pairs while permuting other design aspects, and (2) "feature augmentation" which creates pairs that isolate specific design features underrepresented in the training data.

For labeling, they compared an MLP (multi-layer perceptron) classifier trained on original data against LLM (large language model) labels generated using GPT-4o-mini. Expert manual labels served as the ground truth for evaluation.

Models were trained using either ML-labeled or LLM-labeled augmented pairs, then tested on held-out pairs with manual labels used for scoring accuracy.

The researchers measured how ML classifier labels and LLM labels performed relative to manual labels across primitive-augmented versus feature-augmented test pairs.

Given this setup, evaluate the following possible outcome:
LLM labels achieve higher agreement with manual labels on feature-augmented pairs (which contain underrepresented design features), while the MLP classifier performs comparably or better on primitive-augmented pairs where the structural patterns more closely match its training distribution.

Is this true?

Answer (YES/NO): YES